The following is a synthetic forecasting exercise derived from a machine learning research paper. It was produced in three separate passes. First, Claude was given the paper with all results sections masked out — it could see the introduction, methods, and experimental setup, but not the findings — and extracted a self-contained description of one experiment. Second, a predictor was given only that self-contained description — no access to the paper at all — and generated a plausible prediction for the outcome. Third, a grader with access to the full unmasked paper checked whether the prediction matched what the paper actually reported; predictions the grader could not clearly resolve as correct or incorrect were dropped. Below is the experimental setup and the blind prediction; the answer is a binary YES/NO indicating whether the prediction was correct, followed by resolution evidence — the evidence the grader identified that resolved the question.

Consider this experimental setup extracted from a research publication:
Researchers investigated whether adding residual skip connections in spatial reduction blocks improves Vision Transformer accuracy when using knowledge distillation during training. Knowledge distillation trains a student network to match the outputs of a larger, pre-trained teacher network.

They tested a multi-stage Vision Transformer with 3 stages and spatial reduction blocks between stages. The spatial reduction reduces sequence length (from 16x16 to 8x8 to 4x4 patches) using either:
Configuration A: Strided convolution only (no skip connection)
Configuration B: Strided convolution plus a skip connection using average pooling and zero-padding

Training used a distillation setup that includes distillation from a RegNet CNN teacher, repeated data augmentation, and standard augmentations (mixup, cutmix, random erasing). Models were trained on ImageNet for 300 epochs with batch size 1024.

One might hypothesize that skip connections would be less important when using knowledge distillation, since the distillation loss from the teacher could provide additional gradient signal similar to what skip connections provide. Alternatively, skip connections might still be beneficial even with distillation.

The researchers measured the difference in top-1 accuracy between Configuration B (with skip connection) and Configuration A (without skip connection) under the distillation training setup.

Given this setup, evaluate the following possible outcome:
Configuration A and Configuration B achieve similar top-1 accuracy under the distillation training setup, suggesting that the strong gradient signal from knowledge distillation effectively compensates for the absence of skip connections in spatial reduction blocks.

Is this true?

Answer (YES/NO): NO